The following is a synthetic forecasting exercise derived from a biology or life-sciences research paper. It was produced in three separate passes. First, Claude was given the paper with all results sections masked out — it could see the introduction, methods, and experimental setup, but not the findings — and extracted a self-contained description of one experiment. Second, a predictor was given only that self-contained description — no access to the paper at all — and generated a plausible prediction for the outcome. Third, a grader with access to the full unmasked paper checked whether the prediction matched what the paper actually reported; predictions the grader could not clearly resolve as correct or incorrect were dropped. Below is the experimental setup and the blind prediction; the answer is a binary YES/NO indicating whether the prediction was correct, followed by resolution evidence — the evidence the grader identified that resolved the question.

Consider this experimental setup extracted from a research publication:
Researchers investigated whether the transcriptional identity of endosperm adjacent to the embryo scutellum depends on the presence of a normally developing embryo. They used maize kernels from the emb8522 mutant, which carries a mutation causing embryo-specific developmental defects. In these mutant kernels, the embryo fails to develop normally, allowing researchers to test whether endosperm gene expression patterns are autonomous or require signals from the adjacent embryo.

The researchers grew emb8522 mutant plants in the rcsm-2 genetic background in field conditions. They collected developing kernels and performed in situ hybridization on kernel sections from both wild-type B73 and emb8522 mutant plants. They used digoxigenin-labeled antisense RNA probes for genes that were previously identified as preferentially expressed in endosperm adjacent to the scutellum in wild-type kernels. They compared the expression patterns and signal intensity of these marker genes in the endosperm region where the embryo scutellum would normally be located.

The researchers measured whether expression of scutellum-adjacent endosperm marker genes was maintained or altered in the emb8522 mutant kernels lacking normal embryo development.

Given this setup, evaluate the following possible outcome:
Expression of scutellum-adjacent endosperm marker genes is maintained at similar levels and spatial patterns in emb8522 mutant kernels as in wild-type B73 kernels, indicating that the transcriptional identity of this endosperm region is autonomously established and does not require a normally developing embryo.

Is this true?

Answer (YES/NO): NO